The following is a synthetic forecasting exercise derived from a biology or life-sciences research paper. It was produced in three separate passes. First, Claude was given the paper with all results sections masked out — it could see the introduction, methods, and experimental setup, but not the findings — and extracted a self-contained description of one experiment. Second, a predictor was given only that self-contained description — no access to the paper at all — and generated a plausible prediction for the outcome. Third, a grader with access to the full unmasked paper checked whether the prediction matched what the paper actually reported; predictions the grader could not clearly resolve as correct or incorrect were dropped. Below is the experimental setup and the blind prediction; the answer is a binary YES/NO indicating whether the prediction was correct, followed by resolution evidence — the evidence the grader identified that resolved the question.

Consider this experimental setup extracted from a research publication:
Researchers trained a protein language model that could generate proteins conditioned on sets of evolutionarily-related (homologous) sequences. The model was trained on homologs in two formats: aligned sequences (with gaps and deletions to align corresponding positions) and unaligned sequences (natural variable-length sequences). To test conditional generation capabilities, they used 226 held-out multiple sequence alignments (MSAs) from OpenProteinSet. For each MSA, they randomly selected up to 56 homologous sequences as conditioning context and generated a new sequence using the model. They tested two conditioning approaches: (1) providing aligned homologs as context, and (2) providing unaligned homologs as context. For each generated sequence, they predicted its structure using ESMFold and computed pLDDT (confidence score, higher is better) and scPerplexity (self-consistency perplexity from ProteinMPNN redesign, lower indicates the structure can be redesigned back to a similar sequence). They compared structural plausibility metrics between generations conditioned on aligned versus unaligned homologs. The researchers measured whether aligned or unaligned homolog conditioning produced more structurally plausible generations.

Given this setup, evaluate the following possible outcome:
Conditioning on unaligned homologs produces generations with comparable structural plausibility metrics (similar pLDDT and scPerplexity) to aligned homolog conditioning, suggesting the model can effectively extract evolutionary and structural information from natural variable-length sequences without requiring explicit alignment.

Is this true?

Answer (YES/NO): NO